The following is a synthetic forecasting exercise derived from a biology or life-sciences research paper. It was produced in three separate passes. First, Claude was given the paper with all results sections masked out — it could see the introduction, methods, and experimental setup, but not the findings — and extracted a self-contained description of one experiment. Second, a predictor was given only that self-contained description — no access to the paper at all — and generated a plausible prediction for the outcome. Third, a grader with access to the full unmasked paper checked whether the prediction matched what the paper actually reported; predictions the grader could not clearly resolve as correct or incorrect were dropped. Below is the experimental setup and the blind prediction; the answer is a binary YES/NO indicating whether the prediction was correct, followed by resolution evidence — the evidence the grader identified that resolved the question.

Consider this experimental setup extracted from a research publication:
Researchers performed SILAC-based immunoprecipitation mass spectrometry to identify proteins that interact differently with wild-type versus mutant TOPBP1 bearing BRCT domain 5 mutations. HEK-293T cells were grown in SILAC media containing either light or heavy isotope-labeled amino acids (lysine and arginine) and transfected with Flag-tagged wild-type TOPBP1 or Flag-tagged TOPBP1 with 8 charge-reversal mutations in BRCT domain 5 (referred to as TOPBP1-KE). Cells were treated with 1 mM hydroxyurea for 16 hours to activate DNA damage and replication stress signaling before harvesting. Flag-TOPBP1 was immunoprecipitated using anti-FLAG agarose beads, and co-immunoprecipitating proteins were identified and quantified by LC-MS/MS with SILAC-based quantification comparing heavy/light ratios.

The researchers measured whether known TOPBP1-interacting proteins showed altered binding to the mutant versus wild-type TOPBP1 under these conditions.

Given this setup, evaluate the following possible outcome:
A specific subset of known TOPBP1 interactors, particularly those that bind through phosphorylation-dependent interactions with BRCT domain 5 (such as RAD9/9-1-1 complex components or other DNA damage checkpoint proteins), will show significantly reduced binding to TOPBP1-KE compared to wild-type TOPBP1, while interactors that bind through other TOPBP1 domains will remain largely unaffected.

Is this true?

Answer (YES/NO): YES